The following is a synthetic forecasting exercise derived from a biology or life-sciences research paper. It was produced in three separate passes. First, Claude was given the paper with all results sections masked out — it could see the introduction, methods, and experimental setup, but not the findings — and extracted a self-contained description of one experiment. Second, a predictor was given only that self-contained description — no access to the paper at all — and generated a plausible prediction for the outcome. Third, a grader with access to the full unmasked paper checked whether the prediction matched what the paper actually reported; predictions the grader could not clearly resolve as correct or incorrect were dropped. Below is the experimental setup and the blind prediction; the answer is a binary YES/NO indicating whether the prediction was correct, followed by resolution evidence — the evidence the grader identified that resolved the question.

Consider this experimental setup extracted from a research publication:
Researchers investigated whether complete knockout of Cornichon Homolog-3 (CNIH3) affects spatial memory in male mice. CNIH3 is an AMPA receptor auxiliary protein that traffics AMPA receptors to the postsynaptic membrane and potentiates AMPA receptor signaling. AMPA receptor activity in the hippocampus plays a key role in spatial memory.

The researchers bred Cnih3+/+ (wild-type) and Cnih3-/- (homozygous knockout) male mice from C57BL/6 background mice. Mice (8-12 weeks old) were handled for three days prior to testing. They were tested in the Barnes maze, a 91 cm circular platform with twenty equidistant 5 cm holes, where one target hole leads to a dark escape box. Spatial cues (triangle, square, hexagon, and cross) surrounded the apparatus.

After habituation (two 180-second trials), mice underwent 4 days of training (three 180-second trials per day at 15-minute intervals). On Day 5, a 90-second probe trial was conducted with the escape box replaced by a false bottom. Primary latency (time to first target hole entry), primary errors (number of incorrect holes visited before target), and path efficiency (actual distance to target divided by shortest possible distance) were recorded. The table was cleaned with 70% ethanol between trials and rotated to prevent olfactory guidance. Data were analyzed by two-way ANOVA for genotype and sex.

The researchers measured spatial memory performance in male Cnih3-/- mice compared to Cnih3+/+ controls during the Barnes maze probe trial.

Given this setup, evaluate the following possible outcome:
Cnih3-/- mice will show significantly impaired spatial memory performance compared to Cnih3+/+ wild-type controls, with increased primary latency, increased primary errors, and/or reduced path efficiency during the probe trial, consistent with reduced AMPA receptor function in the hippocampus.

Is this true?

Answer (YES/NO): NO